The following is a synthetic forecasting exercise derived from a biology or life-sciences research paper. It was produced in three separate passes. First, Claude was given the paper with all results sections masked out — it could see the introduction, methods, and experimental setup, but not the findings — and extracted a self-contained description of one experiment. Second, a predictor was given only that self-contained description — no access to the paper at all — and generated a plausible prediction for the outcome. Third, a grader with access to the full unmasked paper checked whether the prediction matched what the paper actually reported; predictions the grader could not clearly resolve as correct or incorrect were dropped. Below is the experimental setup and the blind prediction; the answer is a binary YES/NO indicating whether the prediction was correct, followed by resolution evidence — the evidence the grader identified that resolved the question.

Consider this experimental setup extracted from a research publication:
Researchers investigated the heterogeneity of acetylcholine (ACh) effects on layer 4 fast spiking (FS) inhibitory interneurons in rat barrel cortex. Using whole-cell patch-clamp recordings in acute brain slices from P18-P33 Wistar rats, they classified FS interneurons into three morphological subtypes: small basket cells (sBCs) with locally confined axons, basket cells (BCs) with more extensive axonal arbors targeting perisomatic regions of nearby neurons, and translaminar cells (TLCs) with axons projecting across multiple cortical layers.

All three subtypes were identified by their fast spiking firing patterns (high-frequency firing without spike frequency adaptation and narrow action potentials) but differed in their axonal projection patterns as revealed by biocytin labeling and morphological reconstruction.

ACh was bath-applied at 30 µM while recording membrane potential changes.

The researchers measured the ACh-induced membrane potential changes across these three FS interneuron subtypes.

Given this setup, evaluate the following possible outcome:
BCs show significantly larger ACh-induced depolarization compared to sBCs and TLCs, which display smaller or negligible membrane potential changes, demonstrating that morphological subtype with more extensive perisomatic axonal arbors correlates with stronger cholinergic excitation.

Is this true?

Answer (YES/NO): NO